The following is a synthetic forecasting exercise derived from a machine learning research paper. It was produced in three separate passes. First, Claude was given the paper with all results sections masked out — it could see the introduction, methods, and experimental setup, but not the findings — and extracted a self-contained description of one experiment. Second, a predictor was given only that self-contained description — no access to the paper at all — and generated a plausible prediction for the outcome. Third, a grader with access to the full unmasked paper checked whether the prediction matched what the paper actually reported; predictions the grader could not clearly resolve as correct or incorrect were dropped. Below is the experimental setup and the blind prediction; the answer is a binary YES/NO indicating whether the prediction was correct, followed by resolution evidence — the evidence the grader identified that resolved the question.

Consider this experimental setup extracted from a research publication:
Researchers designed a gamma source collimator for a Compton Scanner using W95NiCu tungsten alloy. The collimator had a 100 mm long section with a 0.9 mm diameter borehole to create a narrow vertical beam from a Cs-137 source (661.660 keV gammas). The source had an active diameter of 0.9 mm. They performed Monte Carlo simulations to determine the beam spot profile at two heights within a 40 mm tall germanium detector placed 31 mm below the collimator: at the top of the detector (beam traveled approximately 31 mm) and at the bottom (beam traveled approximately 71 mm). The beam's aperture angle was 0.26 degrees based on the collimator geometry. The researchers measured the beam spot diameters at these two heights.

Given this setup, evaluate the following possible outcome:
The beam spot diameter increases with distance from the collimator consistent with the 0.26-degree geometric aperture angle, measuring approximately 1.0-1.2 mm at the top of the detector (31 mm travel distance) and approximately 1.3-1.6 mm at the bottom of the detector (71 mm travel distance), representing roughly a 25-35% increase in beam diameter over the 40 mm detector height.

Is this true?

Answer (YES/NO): NO